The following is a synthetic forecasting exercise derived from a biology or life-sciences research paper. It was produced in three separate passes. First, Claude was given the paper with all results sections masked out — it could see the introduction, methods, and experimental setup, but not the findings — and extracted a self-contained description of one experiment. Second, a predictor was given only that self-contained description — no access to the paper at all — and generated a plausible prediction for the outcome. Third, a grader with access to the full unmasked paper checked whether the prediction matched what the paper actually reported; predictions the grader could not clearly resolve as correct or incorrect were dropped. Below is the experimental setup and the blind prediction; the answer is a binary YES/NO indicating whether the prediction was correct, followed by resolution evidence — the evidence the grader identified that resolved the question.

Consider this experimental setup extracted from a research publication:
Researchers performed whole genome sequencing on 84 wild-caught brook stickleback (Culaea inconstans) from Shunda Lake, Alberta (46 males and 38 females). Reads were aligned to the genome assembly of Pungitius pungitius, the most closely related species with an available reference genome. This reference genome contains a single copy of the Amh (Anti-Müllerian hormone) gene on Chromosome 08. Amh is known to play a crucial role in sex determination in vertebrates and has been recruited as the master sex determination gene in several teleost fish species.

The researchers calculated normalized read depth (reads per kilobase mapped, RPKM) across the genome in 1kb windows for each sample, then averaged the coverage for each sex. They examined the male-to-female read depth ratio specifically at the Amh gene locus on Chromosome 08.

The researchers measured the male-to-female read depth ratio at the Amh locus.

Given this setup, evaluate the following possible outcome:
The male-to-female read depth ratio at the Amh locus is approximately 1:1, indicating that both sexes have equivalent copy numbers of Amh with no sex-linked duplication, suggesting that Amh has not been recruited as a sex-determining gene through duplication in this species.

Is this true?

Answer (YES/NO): NO